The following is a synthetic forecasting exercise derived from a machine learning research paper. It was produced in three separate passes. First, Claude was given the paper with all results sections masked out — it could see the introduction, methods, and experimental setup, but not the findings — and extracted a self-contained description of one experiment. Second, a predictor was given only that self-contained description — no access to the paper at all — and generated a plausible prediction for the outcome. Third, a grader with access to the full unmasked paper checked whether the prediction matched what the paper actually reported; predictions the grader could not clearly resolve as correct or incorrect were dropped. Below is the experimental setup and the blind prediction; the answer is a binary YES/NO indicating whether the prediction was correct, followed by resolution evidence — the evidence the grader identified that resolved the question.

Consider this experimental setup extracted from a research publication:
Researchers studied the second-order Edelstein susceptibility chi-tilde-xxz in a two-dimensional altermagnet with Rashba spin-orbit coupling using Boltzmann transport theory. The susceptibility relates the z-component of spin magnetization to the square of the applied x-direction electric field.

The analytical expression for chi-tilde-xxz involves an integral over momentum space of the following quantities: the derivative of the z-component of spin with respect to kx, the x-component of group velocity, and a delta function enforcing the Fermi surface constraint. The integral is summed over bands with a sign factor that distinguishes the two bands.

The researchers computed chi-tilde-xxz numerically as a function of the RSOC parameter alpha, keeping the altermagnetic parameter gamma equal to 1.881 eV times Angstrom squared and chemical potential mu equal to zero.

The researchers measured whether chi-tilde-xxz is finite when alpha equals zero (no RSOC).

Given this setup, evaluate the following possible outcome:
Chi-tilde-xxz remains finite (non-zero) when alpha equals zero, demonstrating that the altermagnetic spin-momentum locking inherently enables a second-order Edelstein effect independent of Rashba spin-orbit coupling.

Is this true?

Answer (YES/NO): NO